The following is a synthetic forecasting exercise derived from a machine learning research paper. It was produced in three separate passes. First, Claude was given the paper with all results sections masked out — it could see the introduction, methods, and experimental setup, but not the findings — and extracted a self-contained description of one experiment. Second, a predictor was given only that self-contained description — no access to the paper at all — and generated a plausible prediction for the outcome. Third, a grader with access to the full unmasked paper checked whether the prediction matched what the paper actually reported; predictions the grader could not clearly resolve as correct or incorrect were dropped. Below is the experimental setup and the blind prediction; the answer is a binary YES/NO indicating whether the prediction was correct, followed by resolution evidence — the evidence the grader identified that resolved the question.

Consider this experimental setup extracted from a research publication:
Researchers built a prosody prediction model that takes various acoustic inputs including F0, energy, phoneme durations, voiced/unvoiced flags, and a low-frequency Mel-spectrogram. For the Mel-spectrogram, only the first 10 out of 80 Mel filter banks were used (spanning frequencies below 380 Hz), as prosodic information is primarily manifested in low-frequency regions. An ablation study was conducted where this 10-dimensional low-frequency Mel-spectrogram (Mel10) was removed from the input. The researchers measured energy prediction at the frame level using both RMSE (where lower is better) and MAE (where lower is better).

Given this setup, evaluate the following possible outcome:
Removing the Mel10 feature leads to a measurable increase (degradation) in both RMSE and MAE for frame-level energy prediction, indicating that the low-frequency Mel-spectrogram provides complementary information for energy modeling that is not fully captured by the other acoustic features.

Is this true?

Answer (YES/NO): NO